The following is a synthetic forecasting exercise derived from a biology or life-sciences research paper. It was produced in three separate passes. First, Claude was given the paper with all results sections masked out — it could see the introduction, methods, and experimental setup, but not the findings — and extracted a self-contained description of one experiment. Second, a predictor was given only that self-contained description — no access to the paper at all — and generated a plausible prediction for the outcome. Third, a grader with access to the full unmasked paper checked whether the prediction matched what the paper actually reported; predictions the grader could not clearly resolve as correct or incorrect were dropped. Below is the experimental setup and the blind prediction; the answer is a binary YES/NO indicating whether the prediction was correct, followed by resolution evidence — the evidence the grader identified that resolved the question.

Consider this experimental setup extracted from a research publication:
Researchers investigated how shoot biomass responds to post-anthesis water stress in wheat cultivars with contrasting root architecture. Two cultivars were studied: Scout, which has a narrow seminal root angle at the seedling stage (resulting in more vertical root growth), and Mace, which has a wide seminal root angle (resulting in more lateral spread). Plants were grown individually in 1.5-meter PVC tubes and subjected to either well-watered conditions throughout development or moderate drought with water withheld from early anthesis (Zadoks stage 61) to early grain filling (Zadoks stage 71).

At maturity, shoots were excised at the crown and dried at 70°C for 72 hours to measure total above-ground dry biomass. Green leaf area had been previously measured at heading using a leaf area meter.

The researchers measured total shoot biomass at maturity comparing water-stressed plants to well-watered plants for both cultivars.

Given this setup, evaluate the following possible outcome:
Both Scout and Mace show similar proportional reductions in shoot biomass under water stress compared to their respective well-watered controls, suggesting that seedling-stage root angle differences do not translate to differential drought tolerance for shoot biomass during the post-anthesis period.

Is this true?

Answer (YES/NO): NO